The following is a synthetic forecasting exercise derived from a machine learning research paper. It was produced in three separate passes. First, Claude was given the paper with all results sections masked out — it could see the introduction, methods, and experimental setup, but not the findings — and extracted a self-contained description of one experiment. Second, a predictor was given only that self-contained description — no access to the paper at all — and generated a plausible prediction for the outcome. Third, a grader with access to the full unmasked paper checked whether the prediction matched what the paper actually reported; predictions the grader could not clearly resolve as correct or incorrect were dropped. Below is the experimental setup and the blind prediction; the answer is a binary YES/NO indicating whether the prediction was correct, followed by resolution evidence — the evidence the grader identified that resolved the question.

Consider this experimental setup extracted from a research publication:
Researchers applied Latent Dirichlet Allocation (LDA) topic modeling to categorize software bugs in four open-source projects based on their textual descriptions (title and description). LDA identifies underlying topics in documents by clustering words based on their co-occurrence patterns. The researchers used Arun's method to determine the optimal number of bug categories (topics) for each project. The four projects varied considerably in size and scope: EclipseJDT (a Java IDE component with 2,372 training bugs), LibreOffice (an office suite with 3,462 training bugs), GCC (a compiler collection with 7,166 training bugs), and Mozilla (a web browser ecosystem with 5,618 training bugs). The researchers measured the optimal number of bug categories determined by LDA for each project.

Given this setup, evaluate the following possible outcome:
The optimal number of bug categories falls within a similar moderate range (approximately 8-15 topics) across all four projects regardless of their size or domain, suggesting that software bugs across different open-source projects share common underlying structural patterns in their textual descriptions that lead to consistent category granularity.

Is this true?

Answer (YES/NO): NO